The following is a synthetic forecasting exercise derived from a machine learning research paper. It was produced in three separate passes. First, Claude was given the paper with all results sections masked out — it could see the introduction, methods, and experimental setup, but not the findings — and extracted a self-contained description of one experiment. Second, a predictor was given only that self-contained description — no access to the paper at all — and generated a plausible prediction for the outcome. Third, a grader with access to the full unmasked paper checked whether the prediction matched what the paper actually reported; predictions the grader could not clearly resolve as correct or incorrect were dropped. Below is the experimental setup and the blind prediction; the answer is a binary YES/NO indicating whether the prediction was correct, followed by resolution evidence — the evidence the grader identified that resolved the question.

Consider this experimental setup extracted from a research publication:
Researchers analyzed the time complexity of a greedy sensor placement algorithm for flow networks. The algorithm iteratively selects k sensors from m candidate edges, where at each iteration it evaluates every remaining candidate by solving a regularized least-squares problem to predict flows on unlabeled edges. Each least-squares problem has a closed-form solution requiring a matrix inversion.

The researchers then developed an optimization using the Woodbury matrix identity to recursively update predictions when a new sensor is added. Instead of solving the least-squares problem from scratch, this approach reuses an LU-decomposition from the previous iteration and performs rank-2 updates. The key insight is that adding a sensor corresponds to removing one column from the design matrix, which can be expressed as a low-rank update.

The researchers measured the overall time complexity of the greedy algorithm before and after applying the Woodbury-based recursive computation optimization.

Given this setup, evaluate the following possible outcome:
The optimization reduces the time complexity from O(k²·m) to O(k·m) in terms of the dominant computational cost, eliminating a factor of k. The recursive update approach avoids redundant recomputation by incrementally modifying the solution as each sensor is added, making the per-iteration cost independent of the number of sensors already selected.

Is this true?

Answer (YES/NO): NO